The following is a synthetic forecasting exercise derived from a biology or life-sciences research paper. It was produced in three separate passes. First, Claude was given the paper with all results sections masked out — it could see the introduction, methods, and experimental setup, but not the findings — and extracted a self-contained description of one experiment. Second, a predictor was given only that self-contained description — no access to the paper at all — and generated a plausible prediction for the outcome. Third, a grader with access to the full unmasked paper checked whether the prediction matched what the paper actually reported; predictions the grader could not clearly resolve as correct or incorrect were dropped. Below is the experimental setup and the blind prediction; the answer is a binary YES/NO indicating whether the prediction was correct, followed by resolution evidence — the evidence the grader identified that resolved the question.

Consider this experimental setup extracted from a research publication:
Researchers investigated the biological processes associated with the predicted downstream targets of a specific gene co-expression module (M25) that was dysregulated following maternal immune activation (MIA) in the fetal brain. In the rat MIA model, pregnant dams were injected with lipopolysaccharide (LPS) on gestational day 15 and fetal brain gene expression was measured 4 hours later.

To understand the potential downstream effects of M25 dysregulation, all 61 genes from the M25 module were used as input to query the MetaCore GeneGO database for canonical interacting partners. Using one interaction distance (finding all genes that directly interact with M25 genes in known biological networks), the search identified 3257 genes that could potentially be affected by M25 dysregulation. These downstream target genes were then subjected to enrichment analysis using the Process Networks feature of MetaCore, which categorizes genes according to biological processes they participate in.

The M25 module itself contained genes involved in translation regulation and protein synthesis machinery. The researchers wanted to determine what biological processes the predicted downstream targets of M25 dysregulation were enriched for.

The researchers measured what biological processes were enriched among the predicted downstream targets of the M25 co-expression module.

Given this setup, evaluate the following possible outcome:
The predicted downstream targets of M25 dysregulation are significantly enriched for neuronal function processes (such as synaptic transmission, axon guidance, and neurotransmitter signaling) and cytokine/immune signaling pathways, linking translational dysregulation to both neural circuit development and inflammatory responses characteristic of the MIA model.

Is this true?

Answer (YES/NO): NO